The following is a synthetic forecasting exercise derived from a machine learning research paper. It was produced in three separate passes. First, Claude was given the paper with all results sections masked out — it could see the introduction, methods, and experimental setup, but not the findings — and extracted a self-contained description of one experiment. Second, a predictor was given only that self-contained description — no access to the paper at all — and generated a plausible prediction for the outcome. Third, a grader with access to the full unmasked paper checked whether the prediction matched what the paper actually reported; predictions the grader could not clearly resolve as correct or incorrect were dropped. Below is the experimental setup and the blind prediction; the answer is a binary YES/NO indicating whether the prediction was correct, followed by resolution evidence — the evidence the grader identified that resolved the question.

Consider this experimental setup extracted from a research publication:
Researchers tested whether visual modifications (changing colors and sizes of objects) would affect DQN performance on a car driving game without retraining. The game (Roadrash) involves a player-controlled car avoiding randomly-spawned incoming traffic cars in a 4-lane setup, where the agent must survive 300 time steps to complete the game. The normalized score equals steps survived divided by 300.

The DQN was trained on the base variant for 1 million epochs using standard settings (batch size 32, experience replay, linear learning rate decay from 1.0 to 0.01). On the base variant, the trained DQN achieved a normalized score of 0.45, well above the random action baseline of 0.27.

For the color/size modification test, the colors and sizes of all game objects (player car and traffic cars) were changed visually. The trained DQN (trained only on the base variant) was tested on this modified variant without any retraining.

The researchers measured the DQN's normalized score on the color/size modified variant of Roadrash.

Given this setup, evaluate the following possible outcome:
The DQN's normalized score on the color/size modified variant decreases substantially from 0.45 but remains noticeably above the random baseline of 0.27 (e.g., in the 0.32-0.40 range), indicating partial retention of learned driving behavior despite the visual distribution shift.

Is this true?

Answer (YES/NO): NO